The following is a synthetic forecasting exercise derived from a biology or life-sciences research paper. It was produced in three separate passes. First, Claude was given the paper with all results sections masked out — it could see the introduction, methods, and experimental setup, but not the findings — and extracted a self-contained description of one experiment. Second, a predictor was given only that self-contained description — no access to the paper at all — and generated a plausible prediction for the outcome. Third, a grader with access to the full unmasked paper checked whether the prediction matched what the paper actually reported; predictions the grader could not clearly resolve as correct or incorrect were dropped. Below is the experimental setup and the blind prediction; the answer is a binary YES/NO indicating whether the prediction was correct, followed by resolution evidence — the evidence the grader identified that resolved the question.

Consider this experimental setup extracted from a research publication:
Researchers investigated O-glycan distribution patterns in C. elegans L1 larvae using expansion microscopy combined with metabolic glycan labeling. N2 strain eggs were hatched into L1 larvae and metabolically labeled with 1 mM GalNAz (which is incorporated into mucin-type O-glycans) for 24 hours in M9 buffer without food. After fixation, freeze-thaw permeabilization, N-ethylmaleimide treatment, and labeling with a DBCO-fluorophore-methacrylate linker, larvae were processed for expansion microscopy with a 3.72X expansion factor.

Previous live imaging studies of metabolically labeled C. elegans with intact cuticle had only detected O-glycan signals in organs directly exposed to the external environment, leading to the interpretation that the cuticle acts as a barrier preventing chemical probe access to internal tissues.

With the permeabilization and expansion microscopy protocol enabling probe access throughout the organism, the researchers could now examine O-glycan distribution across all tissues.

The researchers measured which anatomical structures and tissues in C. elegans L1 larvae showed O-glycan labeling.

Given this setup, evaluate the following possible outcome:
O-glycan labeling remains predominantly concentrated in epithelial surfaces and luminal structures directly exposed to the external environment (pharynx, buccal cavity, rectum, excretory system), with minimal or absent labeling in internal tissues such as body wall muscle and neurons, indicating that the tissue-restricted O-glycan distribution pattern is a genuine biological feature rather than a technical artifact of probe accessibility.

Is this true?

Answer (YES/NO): NO